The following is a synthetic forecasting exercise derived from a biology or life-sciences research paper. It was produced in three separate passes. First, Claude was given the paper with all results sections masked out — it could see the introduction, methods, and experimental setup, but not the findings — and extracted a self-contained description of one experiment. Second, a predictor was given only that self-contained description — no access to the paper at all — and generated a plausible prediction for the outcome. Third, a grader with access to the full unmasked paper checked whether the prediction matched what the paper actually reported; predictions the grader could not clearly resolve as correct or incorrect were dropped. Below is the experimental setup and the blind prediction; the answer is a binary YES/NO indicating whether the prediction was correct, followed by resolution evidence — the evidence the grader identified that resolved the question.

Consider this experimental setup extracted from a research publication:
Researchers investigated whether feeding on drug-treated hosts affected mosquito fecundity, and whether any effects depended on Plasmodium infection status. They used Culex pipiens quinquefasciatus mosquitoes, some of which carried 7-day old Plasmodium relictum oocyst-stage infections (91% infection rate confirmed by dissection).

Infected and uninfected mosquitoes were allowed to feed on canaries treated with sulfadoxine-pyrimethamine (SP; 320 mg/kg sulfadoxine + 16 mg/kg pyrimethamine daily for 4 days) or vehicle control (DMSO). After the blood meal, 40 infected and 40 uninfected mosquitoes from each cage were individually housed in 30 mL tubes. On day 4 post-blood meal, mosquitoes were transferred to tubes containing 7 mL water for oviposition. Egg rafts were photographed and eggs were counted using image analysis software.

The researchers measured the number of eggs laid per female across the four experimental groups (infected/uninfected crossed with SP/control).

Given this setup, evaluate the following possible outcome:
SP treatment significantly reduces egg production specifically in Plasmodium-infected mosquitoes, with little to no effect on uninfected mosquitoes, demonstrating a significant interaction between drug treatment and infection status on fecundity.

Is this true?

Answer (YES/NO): NO